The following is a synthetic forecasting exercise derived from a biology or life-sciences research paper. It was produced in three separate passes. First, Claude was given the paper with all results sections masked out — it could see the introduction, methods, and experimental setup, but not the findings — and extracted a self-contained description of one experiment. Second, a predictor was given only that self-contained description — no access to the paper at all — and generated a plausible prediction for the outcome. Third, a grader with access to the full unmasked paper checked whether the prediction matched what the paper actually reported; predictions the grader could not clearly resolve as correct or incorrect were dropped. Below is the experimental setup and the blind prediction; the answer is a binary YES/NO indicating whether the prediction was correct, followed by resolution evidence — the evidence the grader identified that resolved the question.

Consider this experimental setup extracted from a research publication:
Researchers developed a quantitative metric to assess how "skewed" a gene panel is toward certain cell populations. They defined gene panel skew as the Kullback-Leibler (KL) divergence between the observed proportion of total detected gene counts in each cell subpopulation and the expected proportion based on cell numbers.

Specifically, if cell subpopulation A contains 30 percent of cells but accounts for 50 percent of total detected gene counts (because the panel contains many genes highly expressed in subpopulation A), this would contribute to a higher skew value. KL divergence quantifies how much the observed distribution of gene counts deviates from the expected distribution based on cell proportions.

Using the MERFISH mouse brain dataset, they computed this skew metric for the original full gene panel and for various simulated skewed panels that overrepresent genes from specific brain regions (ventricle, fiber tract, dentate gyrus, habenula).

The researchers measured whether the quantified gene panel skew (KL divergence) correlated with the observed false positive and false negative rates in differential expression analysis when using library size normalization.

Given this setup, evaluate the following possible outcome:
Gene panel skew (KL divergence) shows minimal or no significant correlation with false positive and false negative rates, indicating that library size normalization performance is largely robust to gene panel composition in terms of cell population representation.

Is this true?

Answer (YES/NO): NO